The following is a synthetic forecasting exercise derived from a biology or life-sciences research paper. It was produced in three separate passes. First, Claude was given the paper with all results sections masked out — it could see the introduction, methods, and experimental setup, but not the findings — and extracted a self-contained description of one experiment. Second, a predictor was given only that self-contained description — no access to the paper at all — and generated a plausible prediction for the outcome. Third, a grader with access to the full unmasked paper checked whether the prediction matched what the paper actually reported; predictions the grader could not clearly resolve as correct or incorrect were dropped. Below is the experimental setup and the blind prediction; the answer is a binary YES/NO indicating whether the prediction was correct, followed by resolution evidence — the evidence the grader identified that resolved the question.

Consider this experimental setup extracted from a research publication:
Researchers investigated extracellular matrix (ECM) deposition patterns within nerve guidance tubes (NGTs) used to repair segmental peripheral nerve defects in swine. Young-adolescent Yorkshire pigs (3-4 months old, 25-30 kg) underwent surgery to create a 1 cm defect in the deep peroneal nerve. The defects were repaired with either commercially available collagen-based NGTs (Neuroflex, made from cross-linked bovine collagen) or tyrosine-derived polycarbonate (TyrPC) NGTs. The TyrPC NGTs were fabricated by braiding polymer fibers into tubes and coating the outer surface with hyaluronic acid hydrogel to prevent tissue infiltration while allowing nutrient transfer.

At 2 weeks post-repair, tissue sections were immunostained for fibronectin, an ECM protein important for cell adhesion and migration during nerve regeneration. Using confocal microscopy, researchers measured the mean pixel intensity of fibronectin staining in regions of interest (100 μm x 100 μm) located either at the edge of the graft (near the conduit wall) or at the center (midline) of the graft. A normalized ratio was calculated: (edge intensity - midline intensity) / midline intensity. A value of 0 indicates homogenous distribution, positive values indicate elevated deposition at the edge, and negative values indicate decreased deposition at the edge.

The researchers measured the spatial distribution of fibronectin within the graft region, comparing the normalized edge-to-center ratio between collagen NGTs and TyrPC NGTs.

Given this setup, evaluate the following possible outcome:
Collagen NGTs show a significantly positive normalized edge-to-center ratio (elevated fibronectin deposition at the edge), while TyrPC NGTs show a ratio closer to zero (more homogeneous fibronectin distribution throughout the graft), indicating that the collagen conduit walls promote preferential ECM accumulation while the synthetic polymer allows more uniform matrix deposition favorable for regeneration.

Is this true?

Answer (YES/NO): NO